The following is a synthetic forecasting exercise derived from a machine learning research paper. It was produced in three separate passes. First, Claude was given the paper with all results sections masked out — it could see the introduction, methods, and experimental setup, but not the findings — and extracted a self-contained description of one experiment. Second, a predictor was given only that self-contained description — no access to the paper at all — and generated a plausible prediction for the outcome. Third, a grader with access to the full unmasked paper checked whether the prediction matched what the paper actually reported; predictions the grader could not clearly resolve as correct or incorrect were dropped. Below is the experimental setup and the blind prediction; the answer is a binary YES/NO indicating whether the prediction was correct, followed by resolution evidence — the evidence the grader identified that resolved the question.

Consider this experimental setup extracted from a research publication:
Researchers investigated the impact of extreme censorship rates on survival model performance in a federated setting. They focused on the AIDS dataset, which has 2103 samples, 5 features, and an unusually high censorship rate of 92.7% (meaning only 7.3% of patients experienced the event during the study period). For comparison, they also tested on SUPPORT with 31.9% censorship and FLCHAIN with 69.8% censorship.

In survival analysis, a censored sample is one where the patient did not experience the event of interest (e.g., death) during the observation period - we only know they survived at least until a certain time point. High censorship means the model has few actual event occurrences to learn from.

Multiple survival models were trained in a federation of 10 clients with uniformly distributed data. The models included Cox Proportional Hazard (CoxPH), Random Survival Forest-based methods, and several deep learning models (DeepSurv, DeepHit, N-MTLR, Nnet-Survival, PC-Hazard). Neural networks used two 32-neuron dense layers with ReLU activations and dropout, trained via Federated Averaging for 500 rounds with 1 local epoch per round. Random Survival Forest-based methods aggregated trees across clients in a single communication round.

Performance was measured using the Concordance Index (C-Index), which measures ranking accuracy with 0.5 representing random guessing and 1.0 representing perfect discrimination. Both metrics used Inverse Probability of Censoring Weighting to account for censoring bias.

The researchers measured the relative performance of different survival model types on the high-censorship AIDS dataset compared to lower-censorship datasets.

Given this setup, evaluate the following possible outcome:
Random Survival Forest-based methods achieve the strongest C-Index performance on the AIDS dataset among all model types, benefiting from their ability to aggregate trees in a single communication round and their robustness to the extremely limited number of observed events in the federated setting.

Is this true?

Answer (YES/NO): NO